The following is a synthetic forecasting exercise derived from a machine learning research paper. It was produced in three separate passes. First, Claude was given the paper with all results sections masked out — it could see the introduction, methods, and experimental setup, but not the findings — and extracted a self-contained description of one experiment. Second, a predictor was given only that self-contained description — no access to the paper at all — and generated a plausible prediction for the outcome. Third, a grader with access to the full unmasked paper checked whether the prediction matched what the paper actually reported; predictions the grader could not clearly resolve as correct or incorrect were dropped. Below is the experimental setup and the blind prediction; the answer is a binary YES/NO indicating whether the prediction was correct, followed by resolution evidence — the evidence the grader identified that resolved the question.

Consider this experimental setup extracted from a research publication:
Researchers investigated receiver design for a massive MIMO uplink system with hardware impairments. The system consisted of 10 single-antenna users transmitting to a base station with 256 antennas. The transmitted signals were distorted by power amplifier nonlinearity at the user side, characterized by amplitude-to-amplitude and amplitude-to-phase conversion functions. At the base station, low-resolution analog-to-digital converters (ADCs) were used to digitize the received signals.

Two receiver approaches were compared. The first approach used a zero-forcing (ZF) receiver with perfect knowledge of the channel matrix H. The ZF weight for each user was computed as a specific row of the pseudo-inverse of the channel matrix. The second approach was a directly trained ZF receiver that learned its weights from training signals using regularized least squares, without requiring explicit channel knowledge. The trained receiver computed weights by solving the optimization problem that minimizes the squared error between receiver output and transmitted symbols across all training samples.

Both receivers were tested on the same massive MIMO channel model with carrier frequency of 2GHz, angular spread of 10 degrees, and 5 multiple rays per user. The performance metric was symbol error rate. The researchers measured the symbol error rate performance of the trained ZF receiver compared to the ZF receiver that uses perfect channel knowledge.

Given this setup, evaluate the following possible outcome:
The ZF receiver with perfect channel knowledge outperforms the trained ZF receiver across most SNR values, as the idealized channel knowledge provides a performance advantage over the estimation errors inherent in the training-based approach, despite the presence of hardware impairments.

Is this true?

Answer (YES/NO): NO